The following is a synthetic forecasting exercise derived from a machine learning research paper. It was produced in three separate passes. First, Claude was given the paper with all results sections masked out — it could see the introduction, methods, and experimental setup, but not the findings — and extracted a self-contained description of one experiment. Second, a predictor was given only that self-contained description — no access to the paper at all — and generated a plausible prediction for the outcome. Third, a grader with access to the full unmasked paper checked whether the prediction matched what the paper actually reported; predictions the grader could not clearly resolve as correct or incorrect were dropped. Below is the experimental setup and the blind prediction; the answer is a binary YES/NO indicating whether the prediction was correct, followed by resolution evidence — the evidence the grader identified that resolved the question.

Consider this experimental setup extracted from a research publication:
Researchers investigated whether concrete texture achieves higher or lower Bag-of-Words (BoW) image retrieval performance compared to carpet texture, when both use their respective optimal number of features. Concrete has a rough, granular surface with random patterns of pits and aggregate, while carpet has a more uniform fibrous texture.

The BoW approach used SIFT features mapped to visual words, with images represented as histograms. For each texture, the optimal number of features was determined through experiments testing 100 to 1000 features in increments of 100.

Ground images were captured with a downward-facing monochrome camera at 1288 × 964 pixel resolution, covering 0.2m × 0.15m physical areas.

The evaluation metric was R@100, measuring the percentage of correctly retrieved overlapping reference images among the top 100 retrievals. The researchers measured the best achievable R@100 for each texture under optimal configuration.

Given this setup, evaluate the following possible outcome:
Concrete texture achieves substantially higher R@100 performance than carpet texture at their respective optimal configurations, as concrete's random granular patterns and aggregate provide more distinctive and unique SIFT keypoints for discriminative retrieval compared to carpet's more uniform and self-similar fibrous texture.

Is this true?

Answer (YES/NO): NO